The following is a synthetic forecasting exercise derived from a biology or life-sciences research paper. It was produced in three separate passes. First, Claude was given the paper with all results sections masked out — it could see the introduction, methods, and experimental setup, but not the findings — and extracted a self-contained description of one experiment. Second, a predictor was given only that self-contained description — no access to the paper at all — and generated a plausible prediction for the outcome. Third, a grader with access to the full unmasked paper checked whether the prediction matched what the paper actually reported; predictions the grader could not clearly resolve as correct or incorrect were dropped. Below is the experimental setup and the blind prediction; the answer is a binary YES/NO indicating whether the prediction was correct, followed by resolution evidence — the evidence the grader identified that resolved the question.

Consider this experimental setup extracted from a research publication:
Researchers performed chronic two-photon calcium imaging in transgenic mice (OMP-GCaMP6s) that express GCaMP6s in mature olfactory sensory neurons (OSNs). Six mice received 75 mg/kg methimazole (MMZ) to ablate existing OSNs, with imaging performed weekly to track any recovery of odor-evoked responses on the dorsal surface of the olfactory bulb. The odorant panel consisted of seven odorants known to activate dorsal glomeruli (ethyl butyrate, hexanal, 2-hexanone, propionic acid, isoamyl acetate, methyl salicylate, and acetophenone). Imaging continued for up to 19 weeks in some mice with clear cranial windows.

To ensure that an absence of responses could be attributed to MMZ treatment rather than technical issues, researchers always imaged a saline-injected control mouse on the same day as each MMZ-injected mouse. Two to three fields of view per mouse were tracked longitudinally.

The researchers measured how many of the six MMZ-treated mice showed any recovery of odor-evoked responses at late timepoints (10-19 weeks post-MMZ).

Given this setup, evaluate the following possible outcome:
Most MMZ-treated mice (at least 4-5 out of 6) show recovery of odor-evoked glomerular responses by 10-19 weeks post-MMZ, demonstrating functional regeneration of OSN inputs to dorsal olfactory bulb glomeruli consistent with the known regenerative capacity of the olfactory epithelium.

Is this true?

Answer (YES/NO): NO